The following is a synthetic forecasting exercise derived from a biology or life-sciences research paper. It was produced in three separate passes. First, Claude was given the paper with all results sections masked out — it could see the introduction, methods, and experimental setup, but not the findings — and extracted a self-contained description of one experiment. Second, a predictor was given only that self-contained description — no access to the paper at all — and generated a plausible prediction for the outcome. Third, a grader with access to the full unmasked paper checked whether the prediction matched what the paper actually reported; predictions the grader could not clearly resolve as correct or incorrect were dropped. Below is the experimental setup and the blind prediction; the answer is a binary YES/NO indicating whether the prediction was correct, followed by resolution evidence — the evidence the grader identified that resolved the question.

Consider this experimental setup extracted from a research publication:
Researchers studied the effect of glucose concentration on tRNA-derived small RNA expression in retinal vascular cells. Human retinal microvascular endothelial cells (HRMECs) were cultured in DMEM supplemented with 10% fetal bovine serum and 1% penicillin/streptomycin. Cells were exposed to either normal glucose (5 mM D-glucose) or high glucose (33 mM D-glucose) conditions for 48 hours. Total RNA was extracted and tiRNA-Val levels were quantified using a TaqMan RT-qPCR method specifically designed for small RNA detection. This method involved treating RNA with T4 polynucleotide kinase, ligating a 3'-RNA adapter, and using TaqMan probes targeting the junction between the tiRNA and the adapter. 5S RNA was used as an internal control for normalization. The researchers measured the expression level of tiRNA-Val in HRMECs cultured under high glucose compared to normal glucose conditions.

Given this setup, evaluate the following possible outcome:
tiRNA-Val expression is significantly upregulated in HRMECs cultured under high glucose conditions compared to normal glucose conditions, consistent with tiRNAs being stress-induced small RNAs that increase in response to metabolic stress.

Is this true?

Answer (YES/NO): YES